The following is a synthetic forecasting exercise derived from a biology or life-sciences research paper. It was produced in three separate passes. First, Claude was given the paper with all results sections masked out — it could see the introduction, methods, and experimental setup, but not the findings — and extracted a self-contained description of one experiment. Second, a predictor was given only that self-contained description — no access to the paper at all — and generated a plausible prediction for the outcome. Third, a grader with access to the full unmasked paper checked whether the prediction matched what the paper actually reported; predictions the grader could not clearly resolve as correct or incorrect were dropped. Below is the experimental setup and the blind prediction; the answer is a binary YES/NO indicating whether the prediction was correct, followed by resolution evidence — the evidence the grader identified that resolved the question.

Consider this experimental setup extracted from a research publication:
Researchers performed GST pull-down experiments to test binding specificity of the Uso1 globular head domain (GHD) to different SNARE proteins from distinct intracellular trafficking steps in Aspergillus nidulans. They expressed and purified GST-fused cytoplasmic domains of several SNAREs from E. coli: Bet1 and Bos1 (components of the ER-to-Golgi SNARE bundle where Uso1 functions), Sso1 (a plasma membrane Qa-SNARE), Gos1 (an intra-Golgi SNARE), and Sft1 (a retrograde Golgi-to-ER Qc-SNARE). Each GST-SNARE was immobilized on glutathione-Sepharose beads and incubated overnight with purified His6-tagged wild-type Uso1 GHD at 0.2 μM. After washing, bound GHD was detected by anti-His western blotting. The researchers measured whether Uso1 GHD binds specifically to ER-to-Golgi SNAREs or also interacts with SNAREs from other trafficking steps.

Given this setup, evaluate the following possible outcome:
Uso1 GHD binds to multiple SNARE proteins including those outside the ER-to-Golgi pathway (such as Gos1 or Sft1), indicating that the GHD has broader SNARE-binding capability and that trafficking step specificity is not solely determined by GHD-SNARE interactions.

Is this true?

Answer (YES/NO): NO